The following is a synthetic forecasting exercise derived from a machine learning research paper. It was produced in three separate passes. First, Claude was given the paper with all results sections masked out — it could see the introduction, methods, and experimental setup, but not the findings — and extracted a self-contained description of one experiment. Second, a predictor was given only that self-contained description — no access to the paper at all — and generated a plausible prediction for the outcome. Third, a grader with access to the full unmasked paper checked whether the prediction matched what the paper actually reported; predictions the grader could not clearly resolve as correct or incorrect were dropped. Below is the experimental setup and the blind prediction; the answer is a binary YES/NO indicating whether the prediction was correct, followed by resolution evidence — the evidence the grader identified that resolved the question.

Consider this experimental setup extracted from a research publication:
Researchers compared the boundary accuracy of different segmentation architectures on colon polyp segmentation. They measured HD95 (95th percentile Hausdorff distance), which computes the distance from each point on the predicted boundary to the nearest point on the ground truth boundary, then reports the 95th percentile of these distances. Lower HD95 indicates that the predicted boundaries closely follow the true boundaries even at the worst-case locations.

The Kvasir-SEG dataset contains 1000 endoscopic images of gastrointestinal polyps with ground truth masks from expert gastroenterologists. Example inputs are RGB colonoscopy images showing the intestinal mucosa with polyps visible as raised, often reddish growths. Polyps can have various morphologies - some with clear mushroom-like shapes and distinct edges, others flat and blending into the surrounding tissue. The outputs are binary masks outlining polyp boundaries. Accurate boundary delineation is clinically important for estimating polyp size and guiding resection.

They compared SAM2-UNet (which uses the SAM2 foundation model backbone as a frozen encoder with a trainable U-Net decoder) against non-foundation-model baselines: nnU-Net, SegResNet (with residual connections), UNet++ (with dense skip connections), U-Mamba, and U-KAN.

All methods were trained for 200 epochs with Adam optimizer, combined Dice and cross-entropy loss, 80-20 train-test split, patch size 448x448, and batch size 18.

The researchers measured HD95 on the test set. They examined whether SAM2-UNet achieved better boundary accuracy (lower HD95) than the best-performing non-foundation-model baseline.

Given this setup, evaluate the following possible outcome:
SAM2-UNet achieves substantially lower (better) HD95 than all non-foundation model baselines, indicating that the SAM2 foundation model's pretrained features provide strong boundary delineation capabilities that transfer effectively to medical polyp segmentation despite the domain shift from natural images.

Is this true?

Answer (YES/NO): YES